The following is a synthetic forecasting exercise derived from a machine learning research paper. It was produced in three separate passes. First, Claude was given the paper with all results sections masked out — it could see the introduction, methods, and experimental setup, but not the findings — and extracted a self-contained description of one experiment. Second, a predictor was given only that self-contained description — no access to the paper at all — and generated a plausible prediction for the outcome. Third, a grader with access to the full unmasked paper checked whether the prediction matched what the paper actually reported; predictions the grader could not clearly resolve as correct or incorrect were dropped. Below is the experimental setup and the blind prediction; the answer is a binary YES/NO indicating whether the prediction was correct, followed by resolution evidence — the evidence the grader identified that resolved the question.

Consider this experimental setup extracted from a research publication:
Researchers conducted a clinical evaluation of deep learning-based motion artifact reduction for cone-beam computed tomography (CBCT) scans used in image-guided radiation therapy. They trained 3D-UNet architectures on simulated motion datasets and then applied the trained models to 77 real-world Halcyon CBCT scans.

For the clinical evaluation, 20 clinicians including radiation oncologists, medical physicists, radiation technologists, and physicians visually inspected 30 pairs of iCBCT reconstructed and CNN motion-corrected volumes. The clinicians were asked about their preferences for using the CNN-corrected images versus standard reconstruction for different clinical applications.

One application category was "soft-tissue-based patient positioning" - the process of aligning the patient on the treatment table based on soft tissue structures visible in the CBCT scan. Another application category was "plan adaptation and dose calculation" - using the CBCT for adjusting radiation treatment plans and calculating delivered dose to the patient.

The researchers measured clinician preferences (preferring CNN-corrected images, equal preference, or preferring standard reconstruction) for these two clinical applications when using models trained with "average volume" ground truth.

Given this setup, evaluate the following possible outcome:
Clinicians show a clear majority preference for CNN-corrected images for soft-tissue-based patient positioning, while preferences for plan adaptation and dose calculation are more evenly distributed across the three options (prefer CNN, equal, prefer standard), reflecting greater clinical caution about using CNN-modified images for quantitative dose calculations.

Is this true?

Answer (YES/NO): NO